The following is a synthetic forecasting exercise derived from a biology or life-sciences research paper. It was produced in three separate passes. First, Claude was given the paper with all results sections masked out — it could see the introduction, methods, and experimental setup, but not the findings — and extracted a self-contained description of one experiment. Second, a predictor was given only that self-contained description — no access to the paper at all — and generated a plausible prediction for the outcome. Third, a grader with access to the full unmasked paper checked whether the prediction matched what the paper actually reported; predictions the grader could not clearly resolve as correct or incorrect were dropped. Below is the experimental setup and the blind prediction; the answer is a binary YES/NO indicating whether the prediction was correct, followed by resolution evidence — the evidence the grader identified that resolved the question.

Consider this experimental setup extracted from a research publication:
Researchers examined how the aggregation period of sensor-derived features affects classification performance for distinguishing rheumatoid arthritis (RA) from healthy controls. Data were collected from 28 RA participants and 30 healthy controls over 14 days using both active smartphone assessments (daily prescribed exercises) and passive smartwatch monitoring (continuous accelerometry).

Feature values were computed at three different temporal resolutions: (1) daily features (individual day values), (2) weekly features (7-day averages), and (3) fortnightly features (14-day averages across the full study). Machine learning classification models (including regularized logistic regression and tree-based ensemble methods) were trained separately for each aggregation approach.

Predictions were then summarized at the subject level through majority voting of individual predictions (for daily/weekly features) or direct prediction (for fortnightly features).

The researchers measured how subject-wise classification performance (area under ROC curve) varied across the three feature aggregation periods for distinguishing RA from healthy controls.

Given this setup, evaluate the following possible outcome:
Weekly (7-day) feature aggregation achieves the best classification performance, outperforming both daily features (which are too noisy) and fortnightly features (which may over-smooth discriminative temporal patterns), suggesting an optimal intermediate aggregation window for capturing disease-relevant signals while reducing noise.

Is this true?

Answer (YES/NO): NO